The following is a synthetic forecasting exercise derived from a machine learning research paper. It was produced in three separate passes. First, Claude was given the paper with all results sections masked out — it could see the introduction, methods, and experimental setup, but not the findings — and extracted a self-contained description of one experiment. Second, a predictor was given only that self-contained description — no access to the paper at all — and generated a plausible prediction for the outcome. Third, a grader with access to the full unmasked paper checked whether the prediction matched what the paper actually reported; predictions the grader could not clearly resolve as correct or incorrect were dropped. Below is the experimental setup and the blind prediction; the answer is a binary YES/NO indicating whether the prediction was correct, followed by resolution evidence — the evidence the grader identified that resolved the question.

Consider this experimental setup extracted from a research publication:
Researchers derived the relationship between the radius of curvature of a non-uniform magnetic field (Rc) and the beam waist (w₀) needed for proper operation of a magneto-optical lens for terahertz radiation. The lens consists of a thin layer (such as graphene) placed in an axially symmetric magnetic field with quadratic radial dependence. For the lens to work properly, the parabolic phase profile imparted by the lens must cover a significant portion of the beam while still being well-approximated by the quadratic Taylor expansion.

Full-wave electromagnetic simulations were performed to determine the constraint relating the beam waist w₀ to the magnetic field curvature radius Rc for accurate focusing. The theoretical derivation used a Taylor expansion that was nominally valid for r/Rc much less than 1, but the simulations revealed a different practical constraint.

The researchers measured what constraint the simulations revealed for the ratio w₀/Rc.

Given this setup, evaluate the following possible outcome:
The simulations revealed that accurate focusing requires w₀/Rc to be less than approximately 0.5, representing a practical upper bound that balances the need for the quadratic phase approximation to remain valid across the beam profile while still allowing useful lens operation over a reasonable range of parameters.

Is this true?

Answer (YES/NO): NO